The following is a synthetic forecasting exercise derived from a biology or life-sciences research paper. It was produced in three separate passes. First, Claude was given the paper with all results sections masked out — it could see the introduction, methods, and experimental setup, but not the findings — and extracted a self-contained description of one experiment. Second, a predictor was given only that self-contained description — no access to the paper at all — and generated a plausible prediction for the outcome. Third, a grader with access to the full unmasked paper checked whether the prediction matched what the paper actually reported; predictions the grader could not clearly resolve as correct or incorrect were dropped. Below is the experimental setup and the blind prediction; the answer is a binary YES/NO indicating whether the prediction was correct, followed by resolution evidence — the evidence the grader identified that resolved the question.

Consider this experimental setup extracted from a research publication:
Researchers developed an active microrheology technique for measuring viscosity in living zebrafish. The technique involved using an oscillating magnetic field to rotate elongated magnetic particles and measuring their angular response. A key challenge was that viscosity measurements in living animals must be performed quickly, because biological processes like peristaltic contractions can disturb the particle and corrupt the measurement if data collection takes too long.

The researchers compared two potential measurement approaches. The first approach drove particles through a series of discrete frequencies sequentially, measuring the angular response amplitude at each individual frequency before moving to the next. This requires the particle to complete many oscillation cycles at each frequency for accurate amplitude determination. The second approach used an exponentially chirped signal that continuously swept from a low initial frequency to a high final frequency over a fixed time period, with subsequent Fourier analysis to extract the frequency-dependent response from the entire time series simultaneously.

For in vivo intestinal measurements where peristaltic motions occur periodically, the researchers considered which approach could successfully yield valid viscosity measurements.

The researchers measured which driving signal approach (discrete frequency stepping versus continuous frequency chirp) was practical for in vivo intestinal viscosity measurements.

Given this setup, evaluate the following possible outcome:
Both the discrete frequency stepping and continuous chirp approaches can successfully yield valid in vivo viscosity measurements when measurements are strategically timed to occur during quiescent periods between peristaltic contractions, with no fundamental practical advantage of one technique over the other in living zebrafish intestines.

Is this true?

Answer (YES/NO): NO